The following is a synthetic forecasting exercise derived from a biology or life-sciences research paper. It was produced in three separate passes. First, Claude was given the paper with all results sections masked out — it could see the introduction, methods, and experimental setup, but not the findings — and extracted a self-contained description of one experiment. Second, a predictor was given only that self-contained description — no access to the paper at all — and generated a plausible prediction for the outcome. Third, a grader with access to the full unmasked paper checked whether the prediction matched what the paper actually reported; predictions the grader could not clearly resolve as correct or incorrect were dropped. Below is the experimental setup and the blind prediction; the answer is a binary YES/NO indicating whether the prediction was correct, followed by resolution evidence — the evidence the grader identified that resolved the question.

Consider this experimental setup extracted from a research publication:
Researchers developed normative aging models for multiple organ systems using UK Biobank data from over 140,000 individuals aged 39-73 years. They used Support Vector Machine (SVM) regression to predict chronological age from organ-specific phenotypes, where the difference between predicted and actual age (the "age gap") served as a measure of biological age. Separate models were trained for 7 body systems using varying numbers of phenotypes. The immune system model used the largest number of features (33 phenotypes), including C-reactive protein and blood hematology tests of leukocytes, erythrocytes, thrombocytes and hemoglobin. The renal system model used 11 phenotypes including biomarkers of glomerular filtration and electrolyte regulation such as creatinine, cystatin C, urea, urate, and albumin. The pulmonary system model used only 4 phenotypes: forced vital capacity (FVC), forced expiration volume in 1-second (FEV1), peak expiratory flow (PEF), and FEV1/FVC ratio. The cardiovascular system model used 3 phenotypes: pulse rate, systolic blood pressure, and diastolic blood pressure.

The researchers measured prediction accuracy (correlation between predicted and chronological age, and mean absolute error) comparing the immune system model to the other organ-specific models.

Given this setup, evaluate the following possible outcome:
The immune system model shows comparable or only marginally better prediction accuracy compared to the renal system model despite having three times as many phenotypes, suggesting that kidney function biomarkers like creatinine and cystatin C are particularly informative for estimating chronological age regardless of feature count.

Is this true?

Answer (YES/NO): NO